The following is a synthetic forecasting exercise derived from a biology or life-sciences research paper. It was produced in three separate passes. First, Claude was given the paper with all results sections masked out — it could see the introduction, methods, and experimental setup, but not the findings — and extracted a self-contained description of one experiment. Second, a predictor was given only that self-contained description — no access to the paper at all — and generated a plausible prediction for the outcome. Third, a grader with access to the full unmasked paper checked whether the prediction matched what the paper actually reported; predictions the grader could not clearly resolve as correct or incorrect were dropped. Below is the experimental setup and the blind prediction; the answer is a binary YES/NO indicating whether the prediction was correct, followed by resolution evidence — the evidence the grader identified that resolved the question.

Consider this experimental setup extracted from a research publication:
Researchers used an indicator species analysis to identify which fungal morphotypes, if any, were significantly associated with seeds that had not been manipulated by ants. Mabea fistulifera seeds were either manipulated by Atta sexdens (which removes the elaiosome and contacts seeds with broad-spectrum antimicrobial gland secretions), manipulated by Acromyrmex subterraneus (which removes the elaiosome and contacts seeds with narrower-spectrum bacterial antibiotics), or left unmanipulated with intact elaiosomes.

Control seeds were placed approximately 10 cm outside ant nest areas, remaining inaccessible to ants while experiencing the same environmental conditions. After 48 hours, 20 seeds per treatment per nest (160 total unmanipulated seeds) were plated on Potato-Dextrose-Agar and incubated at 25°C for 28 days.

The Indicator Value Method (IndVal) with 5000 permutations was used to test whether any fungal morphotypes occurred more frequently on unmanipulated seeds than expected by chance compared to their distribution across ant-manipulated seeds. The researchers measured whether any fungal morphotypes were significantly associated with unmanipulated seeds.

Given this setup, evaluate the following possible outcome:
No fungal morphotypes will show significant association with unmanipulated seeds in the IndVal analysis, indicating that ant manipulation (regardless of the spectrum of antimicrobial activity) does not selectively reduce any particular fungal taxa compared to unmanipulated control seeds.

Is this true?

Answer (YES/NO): NO